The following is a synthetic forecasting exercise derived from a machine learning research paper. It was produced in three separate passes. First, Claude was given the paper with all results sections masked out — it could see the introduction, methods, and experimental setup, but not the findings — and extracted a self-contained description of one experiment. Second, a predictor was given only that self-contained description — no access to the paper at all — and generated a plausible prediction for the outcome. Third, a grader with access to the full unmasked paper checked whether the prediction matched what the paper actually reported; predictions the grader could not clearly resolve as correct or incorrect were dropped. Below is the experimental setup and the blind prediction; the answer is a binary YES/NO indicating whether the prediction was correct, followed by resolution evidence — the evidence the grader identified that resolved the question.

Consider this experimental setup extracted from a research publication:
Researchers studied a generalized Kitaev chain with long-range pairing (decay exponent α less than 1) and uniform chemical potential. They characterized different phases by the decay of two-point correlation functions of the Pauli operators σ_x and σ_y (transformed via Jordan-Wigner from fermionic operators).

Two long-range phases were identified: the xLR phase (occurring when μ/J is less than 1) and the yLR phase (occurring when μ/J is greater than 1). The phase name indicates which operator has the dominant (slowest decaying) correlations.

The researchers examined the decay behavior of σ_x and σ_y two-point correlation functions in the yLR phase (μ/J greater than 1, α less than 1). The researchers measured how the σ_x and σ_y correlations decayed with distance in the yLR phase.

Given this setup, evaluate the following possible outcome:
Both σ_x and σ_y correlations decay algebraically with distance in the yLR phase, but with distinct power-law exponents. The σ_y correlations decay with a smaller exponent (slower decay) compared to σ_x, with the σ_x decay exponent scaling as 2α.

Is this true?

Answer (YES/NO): NO